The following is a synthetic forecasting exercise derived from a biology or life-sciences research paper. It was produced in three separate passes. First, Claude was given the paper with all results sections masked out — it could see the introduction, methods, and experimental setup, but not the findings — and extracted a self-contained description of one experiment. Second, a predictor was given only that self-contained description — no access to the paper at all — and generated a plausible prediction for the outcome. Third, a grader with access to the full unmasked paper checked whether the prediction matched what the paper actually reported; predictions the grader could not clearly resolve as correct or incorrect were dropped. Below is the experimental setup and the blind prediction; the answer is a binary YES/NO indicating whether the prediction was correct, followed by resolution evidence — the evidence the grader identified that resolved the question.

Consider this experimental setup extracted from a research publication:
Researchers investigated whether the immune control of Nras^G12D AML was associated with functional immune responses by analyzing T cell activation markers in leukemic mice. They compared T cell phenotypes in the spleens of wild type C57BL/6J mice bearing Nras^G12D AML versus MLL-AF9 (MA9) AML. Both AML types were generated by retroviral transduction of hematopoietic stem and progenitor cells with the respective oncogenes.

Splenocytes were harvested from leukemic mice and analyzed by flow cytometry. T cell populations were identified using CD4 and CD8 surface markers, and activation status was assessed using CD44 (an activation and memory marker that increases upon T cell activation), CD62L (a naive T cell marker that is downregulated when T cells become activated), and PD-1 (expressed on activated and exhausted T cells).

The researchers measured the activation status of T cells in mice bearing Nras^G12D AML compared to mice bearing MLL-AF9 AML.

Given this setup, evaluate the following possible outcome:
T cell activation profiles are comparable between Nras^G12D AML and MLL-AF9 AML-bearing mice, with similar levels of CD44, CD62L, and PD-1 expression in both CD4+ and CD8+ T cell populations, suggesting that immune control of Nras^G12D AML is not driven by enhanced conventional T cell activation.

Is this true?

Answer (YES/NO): NO